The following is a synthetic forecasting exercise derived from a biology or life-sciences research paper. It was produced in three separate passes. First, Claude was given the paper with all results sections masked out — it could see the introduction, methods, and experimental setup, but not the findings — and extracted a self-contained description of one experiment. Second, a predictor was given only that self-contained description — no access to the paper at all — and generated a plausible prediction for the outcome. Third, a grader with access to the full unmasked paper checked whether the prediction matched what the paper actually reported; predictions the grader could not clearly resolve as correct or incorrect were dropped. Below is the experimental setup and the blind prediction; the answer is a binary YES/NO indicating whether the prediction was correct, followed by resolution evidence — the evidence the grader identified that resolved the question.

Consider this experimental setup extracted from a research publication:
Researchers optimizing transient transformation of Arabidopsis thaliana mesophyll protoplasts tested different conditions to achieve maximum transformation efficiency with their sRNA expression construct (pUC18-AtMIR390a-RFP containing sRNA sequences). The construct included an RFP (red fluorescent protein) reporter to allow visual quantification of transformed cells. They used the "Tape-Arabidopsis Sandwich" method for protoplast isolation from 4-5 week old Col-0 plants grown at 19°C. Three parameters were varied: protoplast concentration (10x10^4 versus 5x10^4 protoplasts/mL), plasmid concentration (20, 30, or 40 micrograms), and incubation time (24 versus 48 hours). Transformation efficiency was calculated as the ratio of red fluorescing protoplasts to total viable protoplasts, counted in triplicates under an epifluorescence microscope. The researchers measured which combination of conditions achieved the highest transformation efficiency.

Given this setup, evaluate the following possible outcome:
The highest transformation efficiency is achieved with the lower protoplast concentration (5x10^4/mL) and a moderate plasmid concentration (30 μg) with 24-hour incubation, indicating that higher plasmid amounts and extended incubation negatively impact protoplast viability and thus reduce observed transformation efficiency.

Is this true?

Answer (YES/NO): YES